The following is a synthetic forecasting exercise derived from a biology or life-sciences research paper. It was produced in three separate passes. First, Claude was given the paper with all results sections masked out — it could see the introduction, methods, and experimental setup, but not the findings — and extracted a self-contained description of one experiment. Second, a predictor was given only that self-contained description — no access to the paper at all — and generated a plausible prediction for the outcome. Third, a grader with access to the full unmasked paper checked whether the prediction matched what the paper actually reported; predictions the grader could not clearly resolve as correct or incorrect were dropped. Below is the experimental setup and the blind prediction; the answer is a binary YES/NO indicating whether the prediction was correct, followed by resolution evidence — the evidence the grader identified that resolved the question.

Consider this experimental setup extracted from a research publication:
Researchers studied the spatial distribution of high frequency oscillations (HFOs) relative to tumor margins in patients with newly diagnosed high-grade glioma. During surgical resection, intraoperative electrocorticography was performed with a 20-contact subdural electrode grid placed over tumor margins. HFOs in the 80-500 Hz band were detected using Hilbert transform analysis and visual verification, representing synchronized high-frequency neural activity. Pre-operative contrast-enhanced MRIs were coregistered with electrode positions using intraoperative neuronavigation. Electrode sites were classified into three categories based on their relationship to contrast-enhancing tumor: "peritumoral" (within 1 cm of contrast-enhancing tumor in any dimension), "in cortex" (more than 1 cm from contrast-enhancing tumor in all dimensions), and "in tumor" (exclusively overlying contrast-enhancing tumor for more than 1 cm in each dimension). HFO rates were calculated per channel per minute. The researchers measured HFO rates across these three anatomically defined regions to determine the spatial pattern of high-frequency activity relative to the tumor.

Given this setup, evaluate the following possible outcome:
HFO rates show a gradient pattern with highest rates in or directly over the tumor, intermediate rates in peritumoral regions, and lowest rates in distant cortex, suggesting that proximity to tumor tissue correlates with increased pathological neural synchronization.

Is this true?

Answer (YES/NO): NO